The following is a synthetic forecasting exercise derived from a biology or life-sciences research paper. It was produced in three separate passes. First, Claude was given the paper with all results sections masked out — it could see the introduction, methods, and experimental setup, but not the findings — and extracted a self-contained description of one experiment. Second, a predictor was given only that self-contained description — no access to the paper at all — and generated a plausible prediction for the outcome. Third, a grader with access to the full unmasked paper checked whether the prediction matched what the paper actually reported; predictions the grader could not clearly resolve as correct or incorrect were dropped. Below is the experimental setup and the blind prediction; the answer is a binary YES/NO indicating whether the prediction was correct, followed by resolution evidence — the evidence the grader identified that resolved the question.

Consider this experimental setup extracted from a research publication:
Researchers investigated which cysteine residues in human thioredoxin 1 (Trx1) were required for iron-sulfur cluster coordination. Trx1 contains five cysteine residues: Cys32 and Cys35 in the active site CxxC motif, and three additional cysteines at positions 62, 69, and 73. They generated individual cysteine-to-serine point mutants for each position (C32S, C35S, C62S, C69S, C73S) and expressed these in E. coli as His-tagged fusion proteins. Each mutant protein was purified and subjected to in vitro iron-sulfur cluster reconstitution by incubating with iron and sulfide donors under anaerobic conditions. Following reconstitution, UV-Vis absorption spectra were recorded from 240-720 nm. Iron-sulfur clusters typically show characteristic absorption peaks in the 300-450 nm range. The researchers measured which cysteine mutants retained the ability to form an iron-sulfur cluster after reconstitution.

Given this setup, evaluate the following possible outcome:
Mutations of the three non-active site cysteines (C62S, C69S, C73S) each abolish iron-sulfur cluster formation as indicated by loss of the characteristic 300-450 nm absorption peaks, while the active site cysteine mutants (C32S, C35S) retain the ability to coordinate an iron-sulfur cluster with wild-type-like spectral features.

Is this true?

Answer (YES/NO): NO